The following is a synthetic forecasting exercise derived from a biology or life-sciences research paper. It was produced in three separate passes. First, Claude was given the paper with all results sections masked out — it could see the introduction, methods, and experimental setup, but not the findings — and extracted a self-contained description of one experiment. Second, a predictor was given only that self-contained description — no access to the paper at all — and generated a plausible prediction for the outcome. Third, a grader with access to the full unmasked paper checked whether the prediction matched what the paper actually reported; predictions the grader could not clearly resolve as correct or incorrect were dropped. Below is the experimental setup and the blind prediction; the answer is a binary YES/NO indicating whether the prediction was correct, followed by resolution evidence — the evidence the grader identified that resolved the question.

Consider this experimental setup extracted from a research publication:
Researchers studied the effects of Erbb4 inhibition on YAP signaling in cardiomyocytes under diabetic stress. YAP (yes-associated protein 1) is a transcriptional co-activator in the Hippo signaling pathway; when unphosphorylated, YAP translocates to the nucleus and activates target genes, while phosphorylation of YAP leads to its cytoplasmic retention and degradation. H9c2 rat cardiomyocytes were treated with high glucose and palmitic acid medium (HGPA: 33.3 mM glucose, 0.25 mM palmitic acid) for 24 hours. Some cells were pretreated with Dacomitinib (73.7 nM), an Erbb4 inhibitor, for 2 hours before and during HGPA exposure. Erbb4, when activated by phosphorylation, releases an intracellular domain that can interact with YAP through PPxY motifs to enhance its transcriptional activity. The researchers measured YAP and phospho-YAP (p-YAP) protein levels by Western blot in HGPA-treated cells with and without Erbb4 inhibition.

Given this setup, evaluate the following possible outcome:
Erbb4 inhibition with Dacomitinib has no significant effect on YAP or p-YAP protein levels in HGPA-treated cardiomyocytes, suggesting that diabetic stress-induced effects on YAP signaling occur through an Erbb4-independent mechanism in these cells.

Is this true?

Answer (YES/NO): NO